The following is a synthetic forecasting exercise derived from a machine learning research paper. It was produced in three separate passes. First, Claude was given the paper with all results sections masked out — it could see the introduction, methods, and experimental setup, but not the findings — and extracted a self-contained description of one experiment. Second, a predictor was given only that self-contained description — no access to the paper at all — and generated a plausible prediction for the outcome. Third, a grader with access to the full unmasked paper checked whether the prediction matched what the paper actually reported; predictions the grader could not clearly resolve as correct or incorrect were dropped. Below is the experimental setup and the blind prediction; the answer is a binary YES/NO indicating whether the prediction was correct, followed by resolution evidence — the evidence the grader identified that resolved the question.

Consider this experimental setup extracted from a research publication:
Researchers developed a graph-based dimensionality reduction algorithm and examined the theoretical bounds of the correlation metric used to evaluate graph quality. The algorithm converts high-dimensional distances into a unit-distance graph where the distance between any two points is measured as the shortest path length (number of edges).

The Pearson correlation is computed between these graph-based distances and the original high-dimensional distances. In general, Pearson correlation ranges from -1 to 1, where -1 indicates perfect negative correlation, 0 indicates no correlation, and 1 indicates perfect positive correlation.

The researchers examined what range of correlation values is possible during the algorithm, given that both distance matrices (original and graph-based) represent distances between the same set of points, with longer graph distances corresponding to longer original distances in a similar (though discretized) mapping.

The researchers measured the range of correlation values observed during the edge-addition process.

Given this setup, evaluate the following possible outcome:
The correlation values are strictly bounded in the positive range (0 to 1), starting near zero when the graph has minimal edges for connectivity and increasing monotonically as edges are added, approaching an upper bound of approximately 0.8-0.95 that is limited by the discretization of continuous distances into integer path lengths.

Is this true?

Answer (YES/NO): NO